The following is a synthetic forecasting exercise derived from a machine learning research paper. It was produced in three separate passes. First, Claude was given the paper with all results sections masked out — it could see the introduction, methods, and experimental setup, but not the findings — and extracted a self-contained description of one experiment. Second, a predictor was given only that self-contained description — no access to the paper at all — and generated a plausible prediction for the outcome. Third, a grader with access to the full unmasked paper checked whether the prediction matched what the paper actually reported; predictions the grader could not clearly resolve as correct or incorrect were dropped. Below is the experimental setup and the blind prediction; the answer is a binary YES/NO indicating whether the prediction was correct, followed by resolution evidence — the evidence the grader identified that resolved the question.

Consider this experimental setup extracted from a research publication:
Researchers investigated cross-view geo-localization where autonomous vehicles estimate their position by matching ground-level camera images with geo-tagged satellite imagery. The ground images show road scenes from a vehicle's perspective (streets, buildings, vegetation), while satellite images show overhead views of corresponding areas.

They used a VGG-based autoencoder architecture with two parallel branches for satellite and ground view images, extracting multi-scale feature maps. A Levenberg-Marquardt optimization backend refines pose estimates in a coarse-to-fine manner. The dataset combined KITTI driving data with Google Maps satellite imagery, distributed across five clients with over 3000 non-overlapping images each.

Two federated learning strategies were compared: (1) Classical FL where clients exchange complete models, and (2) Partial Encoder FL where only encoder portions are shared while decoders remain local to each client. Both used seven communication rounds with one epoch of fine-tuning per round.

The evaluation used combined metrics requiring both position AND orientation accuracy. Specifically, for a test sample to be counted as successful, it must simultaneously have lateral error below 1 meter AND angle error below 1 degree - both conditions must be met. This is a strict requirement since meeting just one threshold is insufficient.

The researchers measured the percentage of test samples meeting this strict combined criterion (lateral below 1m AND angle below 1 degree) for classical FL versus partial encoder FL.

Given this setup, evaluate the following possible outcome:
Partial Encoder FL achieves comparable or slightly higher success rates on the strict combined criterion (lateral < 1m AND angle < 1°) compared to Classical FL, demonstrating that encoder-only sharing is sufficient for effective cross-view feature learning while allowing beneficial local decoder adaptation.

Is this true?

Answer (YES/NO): YES